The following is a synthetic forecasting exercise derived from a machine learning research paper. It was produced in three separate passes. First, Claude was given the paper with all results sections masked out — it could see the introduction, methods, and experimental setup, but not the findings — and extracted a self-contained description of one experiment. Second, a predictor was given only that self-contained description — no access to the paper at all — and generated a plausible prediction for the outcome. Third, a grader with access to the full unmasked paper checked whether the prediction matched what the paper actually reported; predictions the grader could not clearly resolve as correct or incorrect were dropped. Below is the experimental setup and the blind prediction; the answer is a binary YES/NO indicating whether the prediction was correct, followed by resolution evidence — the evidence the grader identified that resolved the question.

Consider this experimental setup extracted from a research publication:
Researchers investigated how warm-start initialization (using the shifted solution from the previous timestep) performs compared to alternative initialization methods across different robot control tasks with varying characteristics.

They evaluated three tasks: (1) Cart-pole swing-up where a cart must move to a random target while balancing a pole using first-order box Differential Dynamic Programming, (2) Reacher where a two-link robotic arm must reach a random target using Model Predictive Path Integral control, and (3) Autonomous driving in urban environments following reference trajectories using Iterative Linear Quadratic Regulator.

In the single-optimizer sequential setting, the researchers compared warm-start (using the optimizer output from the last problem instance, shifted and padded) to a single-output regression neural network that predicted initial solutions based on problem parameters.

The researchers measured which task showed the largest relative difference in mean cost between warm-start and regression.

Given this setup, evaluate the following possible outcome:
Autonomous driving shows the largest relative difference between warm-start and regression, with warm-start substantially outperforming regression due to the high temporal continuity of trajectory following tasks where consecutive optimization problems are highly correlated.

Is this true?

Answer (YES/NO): NO